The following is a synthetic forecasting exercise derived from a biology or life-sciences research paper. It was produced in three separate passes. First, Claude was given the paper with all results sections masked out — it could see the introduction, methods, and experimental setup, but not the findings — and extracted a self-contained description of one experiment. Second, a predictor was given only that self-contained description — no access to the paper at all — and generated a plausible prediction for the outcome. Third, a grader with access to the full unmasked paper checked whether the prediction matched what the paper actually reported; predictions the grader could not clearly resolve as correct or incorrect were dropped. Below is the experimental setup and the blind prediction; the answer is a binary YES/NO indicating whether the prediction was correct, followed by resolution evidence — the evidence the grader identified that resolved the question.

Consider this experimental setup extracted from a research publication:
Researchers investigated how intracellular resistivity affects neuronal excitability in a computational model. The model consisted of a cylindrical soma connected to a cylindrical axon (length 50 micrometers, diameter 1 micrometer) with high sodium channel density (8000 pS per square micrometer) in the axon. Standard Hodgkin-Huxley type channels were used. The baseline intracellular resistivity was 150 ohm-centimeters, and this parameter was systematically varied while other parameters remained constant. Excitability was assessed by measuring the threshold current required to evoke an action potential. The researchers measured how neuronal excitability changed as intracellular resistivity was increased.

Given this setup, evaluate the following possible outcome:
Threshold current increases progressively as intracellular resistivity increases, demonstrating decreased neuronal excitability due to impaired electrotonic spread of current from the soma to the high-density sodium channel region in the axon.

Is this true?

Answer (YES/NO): NO